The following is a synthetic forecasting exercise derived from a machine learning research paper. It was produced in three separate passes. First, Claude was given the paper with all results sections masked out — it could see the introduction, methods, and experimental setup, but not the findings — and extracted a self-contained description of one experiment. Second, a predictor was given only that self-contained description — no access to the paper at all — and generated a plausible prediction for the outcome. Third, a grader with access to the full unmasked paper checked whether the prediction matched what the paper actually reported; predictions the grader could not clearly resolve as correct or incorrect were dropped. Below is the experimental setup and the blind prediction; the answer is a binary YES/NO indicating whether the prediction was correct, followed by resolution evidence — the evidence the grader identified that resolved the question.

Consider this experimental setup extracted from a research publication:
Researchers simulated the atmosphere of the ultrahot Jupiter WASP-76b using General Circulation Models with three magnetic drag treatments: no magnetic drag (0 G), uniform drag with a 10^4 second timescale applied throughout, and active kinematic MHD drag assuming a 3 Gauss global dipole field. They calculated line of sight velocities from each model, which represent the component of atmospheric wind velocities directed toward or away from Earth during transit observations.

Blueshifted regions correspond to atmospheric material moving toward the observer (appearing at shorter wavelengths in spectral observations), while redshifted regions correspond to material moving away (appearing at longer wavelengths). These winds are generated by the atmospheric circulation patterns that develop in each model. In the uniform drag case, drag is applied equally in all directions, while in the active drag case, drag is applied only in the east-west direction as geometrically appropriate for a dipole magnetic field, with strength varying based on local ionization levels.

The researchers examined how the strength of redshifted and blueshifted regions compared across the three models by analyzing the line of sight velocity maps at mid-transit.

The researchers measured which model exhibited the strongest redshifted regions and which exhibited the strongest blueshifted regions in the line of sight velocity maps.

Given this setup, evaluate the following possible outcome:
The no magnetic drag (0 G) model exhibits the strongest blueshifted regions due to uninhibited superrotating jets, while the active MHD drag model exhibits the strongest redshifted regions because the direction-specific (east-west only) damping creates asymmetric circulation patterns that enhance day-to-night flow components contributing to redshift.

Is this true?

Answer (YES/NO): NO